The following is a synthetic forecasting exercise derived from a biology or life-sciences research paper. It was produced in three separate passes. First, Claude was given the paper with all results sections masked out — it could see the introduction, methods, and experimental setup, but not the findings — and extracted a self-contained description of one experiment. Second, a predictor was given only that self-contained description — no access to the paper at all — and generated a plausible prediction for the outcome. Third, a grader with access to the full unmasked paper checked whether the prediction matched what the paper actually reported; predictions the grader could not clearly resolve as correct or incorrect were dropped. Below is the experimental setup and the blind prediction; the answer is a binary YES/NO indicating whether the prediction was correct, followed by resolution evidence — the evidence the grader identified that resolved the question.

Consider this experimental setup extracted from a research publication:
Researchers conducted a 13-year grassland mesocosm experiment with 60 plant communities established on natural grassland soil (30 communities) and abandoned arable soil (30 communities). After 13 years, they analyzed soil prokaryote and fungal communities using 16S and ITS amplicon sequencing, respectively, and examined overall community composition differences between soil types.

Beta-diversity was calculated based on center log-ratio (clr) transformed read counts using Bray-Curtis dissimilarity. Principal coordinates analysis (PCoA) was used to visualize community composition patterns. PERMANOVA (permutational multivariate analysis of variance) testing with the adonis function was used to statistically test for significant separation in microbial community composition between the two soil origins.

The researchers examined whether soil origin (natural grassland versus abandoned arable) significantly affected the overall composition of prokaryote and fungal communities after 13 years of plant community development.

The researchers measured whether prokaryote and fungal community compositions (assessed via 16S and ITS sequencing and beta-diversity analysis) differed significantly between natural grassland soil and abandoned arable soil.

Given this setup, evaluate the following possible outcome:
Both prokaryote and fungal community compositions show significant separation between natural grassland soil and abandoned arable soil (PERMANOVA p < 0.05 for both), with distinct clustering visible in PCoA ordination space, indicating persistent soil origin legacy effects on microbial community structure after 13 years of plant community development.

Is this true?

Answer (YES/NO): YES